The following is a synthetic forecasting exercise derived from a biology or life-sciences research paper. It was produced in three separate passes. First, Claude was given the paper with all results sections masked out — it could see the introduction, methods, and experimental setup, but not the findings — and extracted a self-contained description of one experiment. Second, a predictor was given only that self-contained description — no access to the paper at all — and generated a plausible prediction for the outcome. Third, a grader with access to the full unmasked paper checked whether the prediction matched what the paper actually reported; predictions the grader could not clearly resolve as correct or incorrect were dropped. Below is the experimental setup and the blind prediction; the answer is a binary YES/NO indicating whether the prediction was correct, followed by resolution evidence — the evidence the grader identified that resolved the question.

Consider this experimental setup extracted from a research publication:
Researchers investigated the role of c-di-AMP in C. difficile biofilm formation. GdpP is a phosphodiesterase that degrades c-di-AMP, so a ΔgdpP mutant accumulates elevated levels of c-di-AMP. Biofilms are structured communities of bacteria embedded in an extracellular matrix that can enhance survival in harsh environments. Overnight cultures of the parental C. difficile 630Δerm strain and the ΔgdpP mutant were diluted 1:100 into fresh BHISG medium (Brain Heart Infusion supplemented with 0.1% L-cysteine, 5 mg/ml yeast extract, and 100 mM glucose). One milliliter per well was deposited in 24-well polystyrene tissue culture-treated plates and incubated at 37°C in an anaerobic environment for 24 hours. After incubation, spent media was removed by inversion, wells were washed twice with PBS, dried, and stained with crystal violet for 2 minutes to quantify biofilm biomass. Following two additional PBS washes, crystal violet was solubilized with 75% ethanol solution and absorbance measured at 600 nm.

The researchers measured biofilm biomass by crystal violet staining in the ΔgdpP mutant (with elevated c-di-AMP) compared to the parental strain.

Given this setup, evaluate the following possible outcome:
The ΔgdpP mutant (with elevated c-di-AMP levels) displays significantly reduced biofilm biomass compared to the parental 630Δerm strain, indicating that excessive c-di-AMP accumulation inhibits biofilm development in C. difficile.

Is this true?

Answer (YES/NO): NO